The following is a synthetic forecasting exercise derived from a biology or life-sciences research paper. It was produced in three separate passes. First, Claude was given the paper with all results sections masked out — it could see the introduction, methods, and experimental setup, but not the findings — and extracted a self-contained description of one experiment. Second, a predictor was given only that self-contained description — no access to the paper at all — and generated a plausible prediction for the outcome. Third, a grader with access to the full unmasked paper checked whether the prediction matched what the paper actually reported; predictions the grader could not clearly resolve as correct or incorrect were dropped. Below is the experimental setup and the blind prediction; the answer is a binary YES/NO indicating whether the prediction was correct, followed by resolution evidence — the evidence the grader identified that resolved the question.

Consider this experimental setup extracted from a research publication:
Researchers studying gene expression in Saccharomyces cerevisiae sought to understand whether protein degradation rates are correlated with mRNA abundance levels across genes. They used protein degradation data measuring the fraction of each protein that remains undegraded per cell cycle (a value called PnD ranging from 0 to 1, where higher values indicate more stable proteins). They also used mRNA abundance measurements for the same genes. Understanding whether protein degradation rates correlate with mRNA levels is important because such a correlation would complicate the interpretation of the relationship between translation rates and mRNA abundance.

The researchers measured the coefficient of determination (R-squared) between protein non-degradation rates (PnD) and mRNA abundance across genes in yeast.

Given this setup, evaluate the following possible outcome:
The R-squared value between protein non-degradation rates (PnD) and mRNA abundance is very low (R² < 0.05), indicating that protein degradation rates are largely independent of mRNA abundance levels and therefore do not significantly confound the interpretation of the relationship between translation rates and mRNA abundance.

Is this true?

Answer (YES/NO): YES